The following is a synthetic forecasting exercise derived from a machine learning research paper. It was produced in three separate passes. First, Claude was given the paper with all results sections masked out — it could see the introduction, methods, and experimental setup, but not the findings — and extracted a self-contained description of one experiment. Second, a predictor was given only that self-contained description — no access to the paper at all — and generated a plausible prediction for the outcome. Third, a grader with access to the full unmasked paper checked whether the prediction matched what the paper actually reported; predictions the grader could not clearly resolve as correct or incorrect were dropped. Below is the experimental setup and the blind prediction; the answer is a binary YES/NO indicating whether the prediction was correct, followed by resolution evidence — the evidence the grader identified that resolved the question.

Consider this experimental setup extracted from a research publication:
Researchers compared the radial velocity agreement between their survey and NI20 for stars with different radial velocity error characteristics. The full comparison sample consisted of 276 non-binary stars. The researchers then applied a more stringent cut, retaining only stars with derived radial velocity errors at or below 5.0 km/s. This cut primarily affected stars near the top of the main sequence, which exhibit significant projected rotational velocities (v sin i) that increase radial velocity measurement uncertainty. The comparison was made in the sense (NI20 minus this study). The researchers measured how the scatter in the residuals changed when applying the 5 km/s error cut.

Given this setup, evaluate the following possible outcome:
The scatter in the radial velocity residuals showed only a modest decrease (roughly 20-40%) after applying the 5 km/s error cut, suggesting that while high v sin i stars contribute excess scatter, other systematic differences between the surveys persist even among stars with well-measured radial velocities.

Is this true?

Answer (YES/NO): NO